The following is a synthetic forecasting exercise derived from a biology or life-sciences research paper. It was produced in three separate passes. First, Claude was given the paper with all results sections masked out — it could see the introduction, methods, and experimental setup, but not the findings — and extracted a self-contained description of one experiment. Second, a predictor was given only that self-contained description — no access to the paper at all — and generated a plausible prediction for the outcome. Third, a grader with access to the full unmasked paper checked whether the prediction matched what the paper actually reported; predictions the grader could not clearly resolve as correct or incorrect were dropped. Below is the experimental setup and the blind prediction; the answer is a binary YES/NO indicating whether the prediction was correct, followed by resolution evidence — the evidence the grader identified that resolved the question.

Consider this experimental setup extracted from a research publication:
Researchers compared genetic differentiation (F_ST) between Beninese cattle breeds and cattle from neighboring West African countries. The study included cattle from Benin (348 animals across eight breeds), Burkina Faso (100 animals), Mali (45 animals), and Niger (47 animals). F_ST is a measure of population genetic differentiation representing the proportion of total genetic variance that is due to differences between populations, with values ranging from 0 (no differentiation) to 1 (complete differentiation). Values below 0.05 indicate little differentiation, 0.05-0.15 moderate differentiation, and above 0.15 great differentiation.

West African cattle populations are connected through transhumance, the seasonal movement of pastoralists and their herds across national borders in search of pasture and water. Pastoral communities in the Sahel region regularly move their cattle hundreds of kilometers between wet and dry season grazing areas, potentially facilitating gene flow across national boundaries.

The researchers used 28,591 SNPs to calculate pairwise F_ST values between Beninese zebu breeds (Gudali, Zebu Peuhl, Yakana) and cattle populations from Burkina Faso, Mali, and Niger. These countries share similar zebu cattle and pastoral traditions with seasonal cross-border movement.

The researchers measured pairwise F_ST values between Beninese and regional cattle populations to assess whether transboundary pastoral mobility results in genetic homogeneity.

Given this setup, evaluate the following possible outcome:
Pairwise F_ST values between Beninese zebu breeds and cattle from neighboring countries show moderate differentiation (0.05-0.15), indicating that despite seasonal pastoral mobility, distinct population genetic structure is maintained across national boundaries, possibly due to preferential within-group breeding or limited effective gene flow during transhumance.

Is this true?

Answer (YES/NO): NO